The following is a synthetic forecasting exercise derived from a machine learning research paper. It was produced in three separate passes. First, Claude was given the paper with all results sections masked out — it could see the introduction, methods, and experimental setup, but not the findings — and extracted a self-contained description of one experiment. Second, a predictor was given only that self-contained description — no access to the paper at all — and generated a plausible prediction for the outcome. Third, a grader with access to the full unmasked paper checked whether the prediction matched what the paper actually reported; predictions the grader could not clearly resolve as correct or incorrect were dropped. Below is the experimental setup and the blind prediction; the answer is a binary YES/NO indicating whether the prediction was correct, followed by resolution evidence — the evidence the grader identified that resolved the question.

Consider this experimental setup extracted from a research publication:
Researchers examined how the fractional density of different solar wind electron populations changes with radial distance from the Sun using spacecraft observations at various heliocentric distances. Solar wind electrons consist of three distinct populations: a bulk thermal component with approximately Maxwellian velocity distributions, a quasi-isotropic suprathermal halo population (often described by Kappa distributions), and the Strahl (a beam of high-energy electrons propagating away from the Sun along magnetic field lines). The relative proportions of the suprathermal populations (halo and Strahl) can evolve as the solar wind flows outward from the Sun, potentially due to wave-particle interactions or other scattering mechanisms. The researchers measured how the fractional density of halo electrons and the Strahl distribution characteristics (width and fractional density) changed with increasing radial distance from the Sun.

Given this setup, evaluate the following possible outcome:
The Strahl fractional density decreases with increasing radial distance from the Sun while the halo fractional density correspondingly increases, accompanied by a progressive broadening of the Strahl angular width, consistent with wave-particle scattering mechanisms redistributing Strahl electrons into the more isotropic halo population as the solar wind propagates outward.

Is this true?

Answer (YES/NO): YES